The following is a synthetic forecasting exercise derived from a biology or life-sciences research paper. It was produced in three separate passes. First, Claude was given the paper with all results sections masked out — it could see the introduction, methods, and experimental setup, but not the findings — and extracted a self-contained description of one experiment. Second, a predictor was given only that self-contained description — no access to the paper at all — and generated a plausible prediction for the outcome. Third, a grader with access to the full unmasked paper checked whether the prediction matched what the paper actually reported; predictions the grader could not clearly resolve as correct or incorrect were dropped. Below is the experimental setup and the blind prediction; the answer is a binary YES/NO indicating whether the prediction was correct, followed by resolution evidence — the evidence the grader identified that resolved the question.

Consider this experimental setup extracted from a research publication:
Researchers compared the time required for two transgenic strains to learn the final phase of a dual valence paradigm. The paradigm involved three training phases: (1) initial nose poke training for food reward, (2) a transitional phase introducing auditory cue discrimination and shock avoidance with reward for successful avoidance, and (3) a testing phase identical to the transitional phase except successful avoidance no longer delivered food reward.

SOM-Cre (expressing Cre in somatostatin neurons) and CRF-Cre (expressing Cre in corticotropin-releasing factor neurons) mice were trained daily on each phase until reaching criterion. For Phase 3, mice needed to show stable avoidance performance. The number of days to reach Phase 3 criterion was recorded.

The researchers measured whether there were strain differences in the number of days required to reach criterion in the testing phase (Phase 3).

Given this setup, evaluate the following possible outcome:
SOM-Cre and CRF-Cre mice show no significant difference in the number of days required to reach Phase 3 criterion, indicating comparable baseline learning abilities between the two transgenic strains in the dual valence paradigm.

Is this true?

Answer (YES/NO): YES